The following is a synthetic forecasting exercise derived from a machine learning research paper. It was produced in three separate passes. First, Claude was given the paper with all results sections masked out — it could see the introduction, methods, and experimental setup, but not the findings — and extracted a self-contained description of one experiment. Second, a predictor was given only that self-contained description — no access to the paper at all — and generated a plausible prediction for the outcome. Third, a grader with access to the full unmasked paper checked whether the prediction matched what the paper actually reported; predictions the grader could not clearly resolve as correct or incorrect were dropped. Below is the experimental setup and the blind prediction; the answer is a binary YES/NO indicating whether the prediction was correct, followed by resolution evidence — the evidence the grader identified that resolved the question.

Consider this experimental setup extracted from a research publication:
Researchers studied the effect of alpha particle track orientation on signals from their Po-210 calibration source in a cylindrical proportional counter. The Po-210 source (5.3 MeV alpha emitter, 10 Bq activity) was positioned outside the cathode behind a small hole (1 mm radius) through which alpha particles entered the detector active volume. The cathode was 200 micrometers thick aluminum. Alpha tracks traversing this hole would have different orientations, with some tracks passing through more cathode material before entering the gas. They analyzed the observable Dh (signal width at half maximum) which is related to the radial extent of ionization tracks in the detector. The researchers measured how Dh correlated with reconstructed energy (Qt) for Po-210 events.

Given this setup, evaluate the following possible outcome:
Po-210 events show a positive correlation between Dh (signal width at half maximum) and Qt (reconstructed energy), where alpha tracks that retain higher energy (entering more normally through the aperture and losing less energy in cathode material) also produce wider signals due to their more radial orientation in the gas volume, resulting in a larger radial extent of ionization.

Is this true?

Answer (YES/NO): YES